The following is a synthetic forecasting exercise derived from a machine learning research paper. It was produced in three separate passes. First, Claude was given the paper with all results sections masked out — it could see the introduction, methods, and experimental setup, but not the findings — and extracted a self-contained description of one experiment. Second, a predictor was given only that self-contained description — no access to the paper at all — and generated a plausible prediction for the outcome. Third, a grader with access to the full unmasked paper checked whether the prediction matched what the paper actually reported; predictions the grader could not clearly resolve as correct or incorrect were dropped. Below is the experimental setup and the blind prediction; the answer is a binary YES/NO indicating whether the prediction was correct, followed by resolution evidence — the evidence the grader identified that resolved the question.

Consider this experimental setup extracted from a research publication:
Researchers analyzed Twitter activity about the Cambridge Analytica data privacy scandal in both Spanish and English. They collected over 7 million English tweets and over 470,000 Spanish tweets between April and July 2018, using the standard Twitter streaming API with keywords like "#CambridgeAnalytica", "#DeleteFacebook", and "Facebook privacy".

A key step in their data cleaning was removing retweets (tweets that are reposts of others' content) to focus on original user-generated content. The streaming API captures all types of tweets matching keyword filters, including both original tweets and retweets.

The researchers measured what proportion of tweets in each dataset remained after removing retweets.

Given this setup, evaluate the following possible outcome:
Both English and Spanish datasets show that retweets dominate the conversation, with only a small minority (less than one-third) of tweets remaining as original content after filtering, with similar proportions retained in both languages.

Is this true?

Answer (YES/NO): YES